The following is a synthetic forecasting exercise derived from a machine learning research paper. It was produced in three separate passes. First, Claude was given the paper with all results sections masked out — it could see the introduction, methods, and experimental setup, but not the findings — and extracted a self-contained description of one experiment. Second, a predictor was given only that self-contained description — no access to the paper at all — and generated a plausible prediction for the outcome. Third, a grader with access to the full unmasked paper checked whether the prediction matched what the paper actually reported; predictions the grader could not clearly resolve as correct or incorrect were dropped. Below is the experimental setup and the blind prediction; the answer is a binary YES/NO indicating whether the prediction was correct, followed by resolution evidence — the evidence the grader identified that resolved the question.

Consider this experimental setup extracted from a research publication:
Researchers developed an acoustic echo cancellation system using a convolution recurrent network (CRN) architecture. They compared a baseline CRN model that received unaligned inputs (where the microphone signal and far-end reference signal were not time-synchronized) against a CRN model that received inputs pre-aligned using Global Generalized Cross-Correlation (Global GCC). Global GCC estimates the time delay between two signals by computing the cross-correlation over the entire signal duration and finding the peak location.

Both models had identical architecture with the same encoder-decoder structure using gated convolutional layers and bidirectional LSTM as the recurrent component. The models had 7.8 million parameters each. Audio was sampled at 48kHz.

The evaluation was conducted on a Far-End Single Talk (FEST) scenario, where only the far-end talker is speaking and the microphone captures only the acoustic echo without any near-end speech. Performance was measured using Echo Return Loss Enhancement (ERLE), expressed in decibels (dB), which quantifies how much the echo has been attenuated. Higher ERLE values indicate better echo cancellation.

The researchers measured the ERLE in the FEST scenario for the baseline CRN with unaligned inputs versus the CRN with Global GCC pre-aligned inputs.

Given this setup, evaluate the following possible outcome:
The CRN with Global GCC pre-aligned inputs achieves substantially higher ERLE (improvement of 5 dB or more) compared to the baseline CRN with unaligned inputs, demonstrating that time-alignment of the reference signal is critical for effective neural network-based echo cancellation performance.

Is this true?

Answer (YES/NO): YES